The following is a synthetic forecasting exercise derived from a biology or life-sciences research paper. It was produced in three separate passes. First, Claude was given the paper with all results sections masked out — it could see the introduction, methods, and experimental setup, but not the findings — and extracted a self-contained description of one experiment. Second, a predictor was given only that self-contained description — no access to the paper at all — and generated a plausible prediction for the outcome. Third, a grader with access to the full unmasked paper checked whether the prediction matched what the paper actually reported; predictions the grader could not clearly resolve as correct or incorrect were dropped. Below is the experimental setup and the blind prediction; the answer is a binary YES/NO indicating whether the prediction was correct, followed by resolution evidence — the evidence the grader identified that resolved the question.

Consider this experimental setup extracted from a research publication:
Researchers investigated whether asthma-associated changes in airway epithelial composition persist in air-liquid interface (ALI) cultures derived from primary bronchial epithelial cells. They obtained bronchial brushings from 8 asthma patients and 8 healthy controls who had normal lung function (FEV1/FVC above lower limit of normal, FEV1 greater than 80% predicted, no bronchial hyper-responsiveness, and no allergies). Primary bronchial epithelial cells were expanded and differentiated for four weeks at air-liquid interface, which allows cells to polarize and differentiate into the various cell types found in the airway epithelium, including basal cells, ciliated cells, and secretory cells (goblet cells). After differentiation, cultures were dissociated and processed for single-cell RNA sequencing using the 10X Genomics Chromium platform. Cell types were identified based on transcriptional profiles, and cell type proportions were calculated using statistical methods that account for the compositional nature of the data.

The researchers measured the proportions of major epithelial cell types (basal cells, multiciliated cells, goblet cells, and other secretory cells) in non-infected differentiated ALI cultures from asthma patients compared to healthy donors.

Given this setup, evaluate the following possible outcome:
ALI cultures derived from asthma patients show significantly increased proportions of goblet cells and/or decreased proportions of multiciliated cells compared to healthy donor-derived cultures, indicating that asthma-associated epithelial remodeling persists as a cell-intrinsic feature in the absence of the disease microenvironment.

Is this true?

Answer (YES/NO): NO